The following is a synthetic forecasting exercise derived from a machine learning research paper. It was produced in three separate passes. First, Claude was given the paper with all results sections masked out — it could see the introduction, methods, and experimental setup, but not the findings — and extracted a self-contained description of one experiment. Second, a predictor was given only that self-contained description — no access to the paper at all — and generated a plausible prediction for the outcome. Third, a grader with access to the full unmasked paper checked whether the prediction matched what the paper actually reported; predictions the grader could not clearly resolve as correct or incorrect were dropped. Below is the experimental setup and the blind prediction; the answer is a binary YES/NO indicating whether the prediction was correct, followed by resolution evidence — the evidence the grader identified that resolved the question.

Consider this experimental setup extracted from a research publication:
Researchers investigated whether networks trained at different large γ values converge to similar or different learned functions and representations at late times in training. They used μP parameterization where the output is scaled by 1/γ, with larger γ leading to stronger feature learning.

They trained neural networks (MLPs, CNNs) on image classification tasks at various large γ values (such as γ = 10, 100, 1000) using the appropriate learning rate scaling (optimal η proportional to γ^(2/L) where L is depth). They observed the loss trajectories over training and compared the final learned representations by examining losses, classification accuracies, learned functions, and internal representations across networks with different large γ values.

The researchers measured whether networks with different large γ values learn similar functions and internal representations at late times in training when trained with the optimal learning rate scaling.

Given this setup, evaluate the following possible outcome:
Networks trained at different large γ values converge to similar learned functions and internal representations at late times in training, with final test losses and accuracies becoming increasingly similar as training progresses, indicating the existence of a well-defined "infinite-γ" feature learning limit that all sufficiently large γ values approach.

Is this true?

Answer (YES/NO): YES